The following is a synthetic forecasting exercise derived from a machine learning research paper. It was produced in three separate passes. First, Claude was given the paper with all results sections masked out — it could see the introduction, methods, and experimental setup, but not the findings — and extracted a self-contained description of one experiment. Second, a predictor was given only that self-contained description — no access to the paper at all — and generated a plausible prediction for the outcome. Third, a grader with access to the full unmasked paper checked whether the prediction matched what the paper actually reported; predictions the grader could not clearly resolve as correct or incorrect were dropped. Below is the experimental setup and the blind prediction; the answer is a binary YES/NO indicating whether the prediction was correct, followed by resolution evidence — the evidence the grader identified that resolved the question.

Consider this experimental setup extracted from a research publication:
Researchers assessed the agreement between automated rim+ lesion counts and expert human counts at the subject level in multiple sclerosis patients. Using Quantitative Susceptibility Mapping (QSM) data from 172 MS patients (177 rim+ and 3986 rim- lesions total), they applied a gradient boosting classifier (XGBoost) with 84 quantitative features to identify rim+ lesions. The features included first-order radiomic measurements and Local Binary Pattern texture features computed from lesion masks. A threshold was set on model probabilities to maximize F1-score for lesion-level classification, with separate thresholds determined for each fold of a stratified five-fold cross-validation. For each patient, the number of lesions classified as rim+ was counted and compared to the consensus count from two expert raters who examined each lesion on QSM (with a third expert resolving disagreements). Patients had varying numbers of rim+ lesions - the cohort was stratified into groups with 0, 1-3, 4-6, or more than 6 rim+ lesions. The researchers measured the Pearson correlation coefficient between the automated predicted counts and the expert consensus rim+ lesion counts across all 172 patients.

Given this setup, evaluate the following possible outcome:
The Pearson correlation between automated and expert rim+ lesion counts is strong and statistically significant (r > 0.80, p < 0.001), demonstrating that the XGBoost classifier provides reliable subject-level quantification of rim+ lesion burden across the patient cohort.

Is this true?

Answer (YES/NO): YES